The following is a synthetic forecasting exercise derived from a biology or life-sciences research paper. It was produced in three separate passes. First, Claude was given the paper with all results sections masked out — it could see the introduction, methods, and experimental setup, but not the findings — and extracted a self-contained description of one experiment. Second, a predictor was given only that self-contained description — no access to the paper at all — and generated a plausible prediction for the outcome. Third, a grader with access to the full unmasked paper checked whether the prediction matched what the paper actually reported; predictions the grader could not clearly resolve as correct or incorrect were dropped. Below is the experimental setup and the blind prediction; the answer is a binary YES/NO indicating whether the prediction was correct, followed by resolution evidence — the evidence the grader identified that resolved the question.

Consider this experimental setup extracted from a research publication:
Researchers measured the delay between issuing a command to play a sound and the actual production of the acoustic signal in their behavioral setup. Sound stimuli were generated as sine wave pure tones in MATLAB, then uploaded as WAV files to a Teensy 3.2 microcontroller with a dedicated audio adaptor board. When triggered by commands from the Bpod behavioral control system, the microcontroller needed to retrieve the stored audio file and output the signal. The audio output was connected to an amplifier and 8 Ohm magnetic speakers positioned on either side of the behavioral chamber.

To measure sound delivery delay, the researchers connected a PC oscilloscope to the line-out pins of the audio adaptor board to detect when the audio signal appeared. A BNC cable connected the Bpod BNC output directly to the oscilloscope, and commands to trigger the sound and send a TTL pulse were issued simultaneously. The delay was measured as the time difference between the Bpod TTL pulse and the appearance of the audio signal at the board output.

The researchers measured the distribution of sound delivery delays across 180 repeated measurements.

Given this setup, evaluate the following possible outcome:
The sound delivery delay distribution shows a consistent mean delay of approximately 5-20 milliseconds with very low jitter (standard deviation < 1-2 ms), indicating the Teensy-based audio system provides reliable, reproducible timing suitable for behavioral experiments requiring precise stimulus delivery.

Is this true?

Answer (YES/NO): YES